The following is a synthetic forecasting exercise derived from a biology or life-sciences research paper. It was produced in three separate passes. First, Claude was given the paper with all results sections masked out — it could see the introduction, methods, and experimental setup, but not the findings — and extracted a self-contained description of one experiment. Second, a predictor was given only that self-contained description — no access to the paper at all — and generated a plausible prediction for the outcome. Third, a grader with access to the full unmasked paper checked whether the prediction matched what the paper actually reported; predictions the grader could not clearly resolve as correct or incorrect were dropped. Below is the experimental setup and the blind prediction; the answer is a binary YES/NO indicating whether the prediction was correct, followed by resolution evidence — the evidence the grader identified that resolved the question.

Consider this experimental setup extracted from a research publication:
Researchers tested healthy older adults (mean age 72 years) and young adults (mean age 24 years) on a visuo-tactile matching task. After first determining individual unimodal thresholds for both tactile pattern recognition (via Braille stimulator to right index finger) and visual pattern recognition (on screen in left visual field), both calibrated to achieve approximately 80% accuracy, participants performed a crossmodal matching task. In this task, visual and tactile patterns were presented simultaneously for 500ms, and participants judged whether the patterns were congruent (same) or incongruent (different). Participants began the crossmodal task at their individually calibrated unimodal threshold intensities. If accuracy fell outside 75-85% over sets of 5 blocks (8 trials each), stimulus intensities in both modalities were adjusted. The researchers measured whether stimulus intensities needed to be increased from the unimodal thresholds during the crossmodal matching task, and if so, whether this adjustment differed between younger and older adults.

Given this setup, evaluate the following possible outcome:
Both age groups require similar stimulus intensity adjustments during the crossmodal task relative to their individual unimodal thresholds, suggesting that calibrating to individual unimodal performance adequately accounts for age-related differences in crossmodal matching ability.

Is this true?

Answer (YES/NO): NO